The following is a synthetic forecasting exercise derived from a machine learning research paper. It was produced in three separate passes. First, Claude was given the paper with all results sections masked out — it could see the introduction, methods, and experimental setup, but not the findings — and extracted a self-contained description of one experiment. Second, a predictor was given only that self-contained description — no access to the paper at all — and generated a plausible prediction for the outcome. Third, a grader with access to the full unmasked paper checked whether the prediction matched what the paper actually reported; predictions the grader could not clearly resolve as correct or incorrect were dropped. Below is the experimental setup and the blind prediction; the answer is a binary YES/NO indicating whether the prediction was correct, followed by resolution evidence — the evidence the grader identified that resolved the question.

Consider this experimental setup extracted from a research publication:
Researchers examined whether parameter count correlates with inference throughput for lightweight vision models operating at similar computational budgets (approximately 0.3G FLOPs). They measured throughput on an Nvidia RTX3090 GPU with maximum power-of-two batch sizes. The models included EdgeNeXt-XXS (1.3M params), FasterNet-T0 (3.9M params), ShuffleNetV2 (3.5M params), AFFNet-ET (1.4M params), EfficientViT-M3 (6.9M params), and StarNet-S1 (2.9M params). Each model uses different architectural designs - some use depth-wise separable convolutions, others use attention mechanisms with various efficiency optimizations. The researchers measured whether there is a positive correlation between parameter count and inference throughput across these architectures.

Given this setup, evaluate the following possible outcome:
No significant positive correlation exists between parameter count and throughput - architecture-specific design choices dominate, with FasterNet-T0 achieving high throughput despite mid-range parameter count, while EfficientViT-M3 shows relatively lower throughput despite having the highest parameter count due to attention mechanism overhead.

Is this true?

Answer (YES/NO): NO